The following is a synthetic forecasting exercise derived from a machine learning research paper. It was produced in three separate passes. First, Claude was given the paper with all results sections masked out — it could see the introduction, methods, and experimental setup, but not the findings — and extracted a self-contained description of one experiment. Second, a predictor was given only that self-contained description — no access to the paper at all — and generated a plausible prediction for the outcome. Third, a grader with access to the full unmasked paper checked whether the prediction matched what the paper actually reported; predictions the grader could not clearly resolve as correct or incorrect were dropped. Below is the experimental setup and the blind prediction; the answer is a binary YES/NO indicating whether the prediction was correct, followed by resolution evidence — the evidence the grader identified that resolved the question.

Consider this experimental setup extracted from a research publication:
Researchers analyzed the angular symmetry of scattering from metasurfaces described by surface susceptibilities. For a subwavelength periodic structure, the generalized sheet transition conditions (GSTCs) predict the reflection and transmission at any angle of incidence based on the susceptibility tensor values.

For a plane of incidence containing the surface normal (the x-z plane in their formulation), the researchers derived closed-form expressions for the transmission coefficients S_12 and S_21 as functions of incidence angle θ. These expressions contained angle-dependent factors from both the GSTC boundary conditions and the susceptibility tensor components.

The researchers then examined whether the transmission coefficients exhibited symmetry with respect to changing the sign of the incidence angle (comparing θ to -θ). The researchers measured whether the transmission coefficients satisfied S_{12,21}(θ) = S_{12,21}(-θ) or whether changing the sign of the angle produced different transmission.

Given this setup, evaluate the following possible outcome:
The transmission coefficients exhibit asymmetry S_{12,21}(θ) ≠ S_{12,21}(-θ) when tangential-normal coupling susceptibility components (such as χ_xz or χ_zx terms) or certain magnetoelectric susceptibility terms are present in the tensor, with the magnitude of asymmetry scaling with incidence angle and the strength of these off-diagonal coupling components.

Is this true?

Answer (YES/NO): NO